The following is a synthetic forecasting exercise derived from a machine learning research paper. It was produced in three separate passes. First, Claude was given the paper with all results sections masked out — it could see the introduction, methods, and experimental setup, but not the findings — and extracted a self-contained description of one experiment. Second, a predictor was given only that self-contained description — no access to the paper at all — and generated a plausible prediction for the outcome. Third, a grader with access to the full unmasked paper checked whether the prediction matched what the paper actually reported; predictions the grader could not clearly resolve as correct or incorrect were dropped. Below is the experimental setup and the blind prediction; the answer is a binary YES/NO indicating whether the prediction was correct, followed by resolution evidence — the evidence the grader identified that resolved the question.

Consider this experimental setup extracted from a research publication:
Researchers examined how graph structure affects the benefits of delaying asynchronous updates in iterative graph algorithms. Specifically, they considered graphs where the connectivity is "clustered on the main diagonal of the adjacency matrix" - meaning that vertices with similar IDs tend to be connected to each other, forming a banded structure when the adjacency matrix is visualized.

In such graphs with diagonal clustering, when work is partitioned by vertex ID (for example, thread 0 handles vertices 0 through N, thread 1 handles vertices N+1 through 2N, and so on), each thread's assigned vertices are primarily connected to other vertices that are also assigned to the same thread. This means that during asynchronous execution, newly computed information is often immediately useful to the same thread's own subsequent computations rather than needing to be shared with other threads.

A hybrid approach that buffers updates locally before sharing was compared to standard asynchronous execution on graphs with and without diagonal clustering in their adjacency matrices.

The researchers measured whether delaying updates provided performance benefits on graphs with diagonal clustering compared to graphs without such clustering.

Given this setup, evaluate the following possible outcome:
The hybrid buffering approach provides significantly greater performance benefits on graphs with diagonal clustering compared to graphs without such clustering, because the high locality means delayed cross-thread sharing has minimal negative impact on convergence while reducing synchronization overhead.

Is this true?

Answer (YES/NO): NO